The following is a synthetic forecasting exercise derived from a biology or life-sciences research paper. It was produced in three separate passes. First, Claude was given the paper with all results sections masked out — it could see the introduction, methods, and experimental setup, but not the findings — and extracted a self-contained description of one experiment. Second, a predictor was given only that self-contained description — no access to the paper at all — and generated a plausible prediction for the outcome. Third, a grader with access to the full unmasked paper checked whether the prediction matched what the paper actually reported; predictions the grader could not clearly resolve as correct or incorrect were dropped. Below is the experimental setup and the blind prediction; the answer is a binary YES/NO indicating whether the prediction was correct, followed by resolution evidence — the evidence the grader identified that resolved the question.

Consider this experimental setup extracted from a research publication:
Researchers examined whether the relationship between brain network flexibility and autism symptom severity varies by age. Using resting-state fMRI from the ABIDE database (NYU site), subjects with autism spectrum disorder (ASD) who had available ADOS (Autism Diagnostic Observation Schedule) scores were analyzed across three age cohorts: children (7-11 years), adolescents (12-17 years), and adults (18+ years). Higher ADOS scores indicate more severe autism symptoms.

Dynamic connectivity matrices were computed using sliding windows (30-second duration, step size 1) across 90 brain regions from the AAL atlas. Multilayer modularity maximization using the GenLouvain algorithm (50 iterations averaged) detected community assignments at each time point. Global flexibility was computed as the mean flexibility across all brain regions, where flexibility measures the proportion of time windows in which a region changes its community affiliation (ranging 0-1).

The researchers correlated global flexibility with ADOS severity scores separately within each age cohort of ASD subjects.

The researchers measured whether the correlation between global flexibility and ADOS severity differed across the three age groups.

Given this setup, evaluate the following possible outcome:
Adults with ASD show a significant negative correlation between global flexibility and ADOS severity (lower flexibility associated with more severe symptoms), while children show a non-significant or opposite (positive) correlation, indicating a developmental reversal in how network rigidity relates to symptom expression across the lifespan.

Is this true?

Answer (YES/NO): NO